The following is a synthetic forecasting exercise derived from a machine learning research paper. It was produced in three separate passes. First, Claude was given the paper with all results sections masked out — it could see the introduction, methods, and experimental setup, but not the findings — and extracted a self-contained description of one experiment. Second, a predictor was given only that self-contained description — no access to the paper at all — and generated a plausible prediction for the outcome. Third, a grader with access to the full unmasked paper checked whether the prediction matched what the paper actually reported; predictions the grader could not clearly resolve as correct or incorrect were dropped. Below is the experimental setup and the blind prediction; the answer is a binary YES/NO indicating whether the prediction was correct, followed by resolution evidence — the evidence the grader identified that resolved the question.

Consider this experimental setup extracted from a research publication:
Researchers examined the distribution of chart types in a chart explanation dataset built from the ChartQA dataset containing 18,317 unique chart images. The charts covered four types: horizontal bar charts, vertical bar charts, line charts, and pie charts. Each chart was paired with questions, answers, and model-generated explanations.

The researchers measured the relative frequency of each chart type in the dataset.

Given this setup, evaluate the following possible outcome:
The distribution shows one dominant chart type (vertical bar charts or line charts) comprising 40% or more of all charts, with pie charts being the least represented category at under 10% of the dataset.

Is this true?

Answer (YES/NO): YES